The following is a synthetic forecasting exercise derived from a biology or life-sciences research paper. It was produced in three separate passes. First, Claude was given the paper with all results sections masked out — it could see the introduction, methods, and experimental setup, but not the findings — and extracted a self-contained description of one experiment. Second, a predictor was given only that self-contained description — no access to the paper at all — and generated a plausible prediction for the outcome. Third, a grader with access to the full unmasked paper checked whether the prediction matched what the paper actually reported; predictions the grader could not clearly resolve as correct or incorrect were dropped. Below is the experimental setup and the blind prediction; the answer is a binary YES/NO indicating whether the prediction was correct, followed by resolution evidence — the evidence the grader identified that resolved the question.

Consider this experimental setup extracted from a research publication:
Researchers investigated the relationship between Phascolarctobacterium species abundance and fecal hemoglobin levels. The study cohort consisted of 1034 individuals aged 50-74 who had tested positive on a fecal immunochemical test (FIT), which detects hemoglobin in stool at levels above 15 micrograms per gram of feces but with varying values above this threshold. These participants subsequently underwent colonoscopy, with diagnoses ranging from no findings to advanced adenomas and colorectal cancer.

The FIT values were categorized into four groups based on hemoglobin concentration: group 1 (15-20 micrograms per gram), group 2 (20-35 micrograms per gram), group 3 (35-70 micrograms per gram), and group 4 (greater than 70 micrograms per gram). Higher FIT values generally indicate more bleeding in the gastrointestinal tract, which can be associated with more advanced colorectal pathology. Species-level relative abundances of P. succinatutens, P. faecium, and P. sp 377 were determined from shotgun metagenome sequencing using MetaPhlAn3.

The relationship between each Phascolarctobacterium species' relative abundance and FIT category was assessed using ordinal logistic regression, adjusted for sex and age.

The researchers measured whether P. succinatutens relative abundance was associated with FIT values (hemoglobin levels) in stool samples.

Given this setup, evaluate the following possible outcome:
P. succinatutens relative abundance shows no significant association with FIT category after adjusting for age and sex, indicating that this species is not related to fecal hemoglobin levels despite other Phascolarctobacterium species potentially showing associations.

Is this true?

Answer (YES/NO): YES